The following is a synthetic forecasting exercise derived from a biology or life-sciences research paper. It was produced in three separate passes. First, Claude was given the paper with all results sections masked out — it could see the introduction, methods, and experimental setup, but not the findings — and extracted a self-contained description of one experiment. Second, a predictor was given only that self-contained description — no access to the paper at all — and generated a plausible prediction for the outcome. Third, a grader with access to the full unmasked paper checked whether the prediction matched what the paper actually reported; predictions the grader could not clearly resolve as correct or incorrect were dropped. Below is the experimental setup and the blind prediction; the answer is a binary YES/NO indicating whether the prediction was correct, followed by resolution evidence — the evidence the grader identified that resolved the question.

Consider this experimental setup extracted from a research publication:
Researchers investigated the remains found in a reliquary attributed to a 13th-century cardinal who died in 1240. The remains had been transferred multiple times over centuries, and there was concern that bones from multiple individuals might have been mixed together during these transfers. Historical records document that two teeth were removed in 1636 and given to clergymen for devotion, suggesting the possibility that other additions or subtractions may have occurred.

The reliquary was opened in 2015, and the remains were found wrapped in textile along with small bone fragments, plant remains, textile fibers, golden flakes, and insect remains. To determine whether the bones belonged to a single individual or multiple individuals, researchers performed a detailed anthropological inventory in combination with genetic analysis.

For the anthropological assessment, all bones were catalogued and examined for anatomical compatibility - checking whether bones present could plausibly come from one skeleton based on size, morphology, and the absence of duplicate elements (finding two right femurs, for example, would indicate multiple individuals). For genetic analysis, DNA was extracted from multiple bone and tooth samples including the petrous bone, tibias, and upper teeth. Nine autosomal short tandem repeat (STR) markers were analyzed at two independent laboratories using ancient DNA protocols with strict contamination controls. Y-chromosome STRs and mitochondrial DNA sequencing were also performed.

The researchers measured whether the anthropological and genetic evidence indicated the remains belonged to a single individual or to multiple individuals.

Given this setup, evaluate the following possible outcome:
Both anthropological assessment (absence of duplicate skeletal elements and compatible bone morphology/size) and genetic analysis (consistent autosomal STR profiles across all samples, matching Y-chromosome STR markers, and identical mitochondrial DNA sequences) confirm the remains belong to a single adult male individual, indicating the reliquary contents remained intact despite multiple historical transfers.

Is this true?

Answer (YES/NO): NO